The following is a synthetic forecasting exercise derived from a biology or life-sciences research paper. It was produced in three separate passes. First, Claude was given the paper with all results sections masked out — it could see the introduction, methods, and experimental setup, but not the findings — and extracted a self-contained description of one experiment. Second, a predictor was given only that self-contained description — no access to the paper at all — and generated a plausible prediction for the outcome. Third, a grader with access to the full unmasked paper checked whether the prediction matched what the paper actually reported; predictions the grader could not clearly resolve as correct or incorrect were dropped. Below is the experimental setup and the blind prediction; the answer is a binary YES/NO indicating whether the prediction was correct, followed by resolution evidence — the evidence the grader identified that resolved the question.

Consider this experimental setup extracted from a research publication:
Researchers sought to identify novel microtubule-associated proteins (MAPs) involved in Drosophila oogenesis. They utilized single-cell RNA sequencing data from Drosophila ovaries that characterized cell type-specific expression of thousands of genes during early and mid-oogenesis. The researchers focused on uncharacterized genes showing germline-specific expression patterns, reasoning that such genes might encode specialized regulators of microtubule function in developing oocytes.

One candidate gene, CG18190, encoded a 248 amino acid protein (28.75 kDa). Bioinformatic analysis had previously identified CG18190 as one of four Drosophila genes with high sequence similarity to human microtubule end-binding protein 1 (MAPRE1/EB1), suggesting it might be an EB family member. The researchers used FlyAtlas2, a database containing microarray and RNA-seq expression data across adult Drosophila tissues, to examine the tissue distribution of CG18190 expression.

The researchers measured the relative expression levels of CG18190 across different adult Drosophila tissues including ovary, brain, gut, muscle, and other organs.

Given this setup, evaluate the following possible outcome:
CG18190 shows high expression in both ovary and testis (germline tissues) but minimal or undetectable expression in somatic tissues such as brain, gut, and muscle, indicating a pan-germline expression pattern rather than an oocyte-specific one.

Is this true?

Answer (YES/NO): NO